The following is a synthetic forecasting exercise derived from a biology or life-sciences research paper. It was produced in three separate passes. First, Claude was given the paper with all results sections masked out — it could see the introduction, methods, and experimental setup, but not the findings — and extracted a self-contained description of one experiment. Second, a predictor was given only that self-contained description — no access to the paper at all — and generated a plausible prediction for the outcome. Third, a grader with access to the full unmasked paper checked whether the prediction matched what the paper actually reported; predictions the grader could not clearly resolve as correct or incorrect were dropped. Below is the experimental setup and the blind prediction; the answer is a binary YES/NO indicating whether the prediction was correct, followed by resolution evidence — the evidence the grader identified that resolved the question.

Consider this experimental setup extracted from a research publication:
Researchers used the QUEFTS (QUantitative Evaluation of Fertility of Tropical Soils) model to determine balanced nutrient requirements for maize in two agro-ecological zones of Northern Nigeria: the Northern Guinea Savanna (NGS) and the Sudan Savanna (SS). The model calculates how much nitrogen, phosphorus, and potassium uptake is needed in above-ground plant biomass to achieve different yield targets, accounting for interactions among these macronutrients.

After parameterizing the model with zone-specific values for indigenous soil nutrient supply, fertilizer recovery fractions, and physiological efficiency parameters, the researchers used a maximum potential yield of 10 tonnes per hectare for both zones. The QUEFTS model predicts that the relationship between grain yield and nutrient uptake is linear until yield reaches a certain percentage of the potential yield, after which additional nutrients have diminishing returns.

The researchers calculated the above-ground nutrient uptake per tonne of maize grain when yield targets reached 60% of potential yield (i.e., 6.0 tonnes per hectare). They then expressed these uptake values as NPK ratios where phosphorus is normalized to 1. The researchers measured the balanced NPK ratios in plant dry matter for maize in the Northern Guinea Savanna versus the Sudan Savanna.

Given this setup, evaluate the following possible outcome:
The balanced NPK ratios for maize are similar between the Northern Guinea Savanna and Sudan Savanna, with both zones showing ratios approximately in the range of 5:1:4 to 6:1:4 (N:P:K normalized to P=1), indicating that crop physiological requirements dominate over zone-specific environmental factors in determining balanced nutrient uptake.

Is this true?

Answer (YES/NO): NO